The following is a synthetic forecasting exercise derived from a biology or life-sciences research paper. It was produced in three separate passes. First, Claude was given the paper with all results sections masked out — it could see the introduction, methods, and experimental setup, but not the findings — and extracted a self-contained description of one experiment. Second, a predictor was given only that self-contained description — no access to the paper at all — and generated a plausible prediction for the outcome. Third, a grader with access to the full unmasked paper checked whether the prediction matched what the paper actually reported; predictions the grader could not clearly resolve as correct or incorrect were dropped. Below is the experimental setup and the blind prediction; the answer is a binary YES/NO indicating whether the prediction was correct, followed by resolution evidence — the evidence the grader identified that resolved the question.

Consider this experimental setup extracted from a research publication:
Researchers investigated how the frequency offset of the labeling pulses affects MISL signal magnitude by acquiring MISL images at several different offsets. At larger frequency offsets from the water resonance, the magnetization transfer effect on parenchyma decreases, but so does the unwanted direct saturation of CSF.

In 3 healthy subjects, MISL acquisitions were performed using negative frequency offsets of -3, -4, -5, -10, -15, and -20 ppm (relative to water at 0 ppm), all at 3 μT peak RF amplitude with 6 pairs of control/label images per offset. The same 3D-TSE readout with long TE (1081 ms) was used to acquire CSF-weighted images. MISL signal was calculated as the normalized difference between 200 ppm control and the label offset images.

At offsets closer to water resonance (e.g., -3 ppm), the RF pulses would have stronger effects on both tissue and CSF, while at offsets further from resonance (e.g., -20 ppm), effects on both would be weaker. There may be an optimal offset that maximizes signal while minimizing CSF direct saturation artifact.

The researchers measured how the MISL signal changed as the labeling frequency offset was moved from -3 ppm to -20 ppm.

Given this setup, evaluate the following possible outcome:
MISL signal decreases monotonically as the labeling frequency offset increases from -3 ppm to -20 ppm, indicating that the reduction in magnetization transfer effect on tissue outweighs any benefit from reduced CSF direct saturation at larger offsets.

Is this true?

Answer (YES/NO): NO